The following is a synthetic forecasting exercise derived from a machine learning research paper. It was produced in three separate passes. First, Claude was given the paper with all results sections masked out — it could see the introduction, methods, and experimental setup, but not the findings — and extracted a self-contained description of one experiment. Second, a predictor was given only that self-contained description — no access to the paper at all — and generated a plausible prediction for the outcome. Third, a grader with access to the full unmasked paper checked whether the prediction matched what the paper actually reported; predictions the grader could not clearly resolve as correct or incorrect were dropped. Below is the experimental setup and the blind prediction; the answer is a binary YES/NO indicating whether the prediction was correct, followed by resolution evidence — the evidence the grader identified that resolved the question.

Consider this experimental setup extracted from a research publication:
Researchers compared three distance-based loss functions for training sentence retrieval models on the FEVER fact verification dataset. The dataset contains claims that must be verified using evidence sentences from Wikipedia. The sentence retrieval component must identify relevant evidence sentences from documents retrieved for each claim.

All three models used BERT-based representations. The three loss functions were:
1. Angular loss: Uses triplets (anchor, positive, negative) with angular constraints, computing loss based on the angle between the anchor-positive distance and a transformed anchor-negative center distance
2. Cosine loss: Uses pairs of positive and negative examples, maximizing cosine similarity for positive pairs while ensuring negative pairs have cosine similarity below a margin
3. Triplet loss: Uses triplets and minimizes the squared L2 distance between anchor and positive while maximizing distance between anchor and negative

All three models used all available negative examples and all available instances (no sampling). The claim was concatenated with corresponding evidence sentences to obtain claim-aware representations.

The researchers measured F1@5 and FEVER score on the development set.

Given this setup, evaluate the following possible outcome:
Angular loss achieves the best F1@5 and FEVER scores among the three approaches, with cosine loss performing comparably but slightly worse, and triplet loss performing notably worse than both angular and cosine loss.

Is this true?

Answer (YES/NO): NO